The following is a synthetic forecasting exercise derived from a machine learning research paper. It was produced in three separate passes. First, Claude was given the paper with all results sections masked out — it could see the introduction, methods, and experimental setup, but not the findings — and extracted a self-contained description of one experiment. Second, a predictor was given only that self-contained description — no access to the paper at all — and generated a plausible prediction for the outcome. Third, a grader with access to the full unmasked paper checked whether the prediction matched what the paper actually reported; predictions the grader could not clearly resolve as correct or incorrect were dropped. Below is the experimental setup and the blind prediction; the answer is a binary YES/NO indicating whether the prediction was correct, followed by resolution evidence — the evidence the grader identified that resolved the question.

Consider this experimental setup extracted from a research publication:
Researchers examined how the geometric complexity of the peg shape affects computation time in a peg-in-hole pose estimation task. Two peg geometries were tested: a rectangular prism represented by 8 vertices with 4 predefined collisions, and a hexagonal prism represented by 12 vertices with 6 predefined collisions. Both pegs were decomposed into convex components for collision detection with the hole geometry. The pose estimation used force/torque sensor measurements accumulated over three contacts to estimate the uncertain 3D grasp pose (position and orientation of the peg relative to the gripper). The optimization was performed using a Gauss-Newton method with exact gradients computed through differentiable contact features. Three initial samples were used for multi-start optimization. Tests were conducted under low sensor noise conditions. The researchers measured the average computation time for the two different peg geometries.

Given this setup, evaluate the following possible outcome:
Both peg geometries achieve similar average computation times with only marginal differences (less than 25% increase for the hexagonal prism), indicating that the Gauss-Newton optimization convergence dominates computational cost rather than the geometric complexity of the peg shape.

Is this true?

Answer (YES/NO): NO